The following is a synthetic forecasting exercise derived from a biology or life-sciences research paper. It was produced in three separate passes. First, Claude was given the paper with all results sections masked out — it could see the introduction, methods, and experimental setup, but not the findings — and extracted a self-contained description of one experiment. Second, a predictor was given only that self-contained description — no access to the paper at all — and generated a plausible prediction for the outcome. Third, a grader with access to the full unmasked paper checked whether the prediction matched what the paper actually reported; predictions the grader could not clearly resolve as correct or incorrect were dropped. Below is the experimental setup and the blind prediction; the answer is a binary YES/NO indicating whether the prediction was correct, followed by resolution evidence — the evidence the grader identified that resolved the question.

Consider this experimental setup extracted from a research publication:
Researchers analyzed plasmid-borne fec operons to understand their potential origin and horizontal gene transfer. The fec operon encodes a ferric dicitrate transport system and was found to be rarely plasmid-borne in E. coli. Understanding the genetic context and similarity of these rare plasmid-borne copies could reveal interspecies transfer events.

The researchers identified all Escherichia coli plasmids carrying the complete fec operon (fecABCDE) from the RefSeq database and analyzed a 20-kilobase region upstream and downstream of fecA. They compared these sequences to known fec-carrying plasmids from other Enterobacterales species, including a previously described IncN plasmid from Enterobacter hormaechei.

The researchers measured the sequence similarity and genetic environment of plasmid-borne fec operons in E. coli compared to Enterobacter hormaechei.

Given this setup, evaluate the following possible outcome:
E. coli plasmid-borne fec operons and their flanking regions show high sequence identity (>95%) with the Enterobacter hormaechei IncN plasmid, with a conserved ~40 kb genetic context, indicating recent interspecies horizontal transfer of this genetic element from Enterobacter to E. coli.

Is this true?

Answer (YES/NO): NO